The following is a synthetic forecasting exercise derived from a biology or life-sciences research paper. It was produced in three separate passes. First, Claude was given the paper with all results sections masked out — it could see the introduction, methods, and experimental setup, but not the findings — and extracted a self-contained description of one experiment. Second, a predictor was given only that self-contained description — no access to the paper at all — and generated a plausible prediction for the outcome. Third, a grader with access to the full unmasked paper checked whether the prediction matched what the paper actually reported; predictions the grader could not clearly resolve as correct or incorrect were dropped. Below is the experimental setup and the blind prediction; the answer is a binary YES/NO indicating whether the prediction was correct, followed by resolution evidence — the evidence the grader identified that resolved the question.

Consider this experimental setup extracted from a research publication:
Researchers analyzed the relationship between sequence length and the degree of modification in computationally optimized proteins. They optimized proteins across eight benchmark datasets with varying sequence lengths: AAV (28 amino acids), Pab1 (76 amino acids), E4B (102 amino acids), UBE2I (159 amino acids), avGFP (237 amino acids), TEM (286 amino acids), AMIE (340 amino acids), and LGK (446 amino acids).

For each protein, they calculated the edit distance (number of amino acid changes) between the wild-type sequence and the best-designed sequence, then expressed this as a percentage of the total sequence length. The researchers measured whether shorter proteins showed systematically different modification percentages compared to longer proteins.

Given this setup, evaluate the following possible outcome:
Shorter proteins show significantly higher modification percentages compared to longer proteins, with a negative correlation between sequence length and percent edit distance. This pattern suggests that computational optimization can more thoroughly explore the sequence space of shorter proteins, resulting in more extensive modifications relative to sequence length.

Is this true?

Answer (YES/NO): NO